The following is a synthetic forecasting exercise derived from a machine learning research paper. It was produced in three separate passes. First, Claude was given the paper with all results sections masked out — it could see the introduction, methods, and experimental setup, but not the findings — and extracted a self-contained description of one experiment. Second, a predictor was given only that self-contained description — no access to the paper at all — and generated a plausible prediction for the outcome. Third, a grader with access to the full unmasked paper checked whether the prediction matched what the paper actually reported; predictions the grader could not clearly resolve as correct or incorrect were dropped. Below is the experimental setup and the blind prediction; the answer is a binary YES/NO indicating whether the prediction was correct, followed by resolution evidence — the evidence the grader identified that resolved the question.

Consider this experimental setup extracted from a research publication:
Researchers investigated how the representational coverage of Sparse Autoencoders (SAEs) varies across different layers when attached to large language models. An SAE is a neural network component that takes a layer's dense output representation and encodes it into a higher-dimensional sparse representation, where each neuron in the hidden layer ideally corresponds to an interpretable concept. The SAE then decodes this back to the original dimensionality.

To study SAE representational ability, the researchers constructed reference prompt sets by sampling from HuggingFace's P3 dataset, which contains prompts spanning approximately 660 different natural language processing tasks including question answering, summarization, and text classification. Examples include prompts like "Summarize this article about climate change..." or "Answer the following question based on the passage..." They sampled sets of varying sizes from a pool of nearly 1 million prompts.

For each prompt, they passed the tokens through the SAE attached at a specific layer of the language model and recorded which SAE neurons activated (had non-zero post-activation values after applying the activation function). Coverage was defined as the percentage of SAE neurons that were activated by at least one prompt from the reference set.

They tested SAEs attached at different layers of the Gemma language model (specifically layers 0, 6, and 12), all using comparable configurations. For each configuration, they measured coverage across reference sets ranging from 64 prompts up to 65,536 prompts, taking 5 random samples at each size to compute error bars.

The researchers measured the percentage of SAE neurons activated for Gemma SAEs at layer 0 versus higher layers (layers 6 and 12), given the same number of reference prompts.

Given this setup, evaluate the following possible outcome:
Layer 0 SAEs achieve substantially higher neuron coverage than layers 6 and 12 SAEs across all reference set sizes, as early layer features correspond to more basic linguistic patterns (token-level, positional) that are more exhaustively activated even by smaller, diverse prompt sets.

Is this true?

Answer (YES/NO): YES